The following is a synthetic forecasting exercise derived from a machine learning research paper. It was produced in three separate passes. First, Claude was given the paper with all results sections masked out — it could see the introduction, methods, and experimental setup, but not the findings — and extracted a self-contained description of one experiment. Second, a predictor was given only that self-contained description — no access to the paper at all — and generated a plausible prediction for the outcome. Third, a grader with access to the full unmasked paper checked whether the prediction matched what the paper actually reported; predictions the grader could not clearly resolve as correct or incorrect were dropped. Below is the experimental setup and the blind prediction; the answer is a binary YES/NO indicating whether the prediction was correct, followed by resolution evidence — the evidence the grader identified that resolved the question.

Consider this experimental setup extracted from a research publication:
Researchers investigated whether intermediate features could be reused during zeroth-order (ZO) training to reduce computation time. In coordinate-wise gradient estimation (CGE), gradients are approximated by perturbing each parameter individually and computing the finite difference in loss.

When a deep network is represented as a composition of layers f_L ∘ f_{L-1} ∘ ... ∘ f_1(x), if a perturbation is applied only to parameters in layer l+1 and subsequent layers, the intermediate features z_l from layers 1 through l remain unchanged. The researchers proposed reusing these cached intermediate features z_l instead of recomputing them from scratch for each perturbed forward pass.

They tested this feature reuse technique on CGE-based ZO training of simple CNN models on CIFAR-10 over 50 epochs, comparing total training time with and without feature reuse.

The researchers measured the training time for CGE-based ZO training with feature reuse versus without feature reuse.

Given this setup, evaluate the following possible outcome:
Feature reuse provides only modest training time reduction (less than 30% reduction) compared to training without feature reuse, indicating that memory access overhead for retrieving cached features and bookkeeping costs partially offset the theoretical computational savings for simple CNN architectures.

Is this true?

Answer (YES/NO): NO